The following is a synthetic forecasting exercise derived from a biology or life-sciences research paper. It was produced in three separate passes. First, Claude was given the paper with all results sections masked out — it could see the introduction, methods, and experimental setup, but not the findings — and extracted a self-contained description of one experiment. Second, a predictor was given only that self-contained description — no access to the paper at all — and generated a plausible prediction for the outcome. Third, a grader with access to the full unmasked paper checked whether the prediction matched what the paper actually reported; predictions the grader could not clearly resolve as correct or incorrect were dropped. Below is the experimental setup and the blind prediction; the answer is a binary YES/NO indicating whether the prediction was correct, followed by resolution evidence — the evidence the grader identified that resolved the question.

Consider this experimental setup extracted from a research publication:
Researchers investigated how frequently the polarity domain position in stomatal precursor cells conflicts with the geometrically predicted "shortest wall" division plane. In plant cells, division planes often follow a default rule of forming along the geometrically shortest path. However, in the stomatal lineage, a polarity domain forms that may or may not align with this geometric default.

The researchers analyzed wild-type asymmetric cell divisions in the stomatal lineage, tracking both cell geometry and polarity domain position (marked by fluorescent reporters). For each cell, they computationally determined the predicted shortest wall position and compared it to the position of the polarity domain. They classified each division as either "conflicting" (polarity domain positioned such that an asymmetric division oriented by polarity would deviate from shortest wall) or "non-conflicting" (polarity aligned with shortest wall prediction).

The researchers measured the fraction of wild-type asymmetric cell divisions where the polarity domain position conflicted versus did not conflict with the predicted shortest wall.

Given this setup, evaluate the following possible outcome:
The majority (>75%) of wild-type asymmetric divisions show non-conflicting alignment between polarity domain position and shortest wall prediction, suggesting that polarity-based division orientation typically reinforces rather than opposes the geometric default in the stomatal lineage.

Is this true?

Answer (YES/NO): NO